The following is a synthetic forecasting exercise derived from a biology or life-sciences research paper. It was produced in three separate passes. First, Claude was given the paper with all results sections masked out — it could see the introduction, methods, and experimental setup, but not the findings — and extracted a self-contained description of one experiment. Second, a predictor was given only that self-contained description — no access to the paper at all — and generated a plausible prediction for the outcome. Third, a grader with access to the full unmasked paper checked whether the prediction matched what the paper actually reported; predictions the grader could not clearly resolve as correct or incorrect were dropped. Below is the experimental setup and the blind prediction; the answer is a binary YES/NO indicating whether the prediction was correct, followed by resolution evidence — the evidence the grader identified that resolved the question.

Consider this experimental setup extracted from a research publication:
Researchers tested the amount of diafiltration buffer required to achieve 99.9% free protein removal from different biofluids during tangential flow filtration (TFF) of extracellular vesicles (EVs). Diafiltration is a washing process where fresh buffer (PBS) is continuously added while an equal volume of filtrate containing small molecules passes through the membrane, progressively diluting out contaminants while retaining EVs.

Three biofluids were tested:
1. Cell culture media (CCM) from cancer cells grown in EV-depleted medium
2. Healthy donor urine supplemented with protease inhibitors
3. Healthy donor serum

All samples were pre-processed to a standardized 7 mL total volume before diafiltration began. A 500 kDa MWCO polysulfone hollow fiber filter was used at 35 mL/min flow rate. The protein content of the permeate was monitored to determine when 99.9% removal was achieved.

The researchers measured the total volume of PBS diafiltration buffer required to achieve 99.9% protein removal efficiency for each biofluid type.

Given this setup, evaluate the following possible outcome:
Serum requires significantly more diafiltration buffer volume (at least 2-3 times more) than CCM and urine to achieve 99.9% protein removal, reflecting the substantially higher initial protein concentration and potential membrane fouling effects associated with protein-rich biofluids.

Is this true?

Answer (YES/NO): NO